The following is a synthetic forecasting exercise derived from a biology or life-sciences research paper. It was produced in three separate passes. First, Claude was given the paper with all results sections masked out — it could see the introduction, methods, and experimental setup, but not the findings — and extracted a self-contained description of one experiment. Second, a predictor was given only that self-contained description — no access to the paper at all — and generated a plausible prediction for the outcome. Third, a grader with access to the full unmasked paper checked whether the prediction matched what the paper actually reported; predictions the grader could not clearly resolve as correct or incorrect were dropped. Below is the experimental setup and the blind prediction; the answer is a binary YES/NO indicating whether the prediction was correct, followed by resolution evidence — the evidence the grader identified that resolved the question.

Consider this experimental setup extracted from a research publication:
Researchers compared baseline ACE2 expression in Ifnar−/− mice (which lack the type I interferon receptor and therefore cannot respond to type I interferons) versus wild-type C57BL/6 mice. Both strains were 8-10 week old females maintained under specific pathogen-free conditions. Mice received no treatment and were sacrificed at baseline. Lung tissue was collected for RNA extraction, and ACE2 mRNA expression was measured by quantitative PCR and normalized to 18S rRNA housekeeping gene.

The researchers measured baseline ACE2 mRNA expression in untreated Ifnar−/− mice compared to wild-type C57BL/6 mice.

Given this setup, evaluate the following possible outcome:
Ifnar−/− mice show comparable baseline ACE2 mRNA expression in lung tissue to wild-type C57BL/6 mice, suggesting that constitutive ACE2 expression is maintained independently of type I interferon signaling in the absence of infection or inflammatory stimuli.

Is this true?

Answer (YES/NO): NO